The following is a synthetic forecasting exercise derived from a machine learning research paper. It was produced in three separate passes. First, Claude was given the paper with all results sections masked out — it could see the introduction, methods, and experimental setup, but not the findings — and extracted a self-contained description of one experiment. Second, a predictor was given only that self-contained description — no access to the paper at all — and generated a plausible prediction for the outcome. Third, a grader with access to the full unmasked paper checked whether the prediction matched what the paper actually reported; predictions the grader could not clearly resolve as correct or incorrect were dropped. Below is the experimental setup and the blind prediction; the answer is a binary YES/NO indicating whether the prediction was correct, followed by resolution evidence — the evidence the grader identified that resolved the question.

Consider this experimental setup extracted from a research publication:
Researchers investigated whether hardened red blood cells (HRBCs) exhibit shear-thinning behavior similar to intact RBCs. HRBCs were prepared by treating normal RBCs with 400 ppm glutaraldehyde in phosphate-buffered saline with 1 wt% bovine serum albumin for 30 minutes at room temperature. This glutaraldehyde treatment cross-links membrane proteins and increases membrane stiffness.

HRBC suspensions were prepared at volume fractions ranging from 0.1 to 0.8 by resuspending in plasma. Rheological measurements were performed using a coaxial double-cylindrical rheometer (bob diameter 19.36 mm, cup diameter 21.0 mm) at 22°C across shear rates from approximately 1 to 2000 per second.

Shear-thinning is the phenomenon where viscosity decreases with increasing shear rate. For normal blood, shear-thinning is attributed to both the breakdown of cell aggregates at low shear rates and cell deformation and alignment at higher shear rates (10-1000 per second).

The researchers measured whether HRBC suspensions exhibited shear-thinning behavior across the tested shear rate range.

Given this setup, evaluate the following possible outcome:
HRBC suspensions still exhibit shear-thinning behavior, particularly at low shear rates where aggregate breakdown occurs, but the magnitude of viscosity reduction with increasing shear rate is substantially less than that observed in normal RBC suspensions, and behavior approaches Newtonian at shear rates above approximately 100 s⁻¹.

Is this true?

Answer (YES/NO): NO